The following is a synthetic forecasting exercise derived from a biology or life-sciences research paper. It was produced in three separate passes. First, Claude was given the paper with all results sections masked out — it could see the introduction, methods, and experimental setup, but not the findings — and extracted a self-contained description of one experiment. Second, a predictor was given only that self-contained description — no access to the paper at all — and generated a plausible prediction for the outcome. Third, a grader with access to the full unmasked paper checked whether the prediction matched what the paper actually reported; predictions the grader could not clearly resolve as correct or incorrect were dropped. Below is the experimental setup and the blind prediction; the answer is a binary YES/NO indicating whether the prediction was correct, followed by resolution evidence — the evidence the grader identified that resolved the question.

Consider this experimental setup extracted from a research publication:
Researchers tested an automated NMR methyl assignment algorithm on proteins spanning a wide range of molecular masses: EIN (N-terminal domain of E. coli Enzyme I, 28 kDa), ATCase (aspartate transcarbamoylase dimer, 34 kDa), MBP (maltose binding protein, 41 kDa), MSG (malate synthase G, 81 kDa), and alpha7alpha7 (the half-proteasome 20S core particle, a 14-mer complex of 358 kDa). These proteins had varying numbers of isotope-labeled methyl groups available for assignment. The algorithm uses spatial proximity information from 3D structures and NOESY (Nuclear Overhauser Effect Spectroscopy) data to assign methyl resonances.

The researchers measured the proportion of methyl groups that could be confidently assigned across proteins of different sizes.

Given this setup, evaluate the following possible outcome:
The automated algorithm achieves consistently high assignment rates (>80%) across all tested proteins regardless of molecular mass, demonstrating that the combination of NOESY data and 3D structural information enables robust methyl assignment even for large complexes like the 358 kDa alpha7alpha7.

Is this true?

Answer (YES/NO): NO